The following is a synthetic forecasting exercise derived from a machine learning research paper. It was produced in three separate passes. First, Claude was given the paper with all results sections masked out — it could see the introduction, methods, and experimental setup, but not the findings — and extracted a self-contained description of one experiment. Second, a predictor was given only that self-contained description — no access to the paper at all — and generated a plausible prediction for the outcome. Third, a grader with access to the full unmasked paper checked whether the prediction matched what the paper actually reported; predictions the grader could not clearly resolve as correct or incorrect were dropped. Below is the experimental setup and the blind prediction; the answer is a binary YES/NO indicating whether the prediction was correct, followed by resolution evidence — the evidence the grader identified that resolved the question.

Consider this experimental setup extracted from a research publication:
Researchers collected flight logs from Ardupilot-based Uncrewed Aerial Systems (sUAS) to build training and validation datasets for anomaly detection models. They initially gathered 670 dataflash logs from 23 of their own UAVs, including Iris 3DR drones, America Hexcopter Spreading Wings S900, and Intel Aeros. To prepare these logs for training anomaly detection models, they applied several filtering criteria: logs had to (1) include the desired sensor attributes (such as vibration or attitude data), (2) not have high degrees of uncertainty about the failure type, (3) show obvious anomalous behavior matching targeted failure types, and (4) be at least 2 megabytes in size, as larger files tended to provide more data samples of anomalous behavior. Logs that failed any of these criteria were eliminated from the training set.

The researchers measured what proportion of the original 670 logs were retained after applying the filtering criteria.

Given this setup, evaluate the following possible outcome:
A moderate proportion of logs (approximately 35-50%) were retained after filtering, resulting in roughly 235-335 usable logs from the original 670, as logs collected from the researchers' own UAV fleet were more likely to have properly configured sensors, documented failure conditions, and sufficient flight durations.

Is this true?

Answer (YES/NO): NO